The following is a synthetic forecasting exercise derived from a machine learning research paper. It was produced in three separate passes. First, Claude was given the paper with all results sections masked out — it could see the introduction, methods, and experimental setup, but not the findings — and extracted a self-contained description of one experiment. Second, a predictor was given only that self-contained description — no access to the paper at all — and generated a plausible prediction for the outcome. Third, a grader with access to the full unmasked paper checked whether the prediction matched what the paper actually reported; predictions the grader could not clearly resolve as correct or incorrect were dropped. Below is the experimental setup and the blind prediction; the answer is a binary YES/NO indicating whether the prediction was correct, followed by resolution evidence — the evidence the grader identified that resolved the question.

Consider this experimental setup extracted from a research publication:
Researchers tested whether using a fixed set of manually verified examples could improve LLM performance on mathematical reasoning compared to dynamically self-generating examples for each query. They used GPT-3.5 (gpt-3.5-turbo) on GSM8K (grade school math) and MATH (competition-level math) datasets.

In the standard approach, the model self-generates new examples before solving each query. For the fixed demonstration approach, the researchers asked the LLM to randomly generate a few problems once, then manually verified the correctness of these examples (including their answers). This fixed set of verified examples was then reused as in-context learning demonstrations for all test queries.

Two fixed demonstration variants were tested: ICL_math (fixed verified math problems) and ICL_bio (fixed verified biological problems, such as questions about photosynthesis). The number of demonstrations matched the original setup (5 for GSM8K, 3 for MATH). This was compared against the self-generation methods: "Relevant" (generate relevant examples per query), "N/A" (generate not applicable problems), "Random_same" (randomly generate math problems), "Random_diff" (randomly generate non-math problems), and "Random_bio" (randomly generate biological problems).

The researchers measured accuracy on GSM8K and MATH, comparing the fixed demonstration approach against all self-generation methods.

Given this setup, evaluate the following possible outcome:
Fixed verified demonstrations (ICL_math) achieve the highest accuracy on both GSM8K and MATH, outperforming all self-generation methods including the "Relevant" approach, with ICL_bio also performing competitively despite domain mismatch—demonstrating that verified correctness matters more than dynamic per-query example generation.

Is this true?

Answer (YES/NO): NO